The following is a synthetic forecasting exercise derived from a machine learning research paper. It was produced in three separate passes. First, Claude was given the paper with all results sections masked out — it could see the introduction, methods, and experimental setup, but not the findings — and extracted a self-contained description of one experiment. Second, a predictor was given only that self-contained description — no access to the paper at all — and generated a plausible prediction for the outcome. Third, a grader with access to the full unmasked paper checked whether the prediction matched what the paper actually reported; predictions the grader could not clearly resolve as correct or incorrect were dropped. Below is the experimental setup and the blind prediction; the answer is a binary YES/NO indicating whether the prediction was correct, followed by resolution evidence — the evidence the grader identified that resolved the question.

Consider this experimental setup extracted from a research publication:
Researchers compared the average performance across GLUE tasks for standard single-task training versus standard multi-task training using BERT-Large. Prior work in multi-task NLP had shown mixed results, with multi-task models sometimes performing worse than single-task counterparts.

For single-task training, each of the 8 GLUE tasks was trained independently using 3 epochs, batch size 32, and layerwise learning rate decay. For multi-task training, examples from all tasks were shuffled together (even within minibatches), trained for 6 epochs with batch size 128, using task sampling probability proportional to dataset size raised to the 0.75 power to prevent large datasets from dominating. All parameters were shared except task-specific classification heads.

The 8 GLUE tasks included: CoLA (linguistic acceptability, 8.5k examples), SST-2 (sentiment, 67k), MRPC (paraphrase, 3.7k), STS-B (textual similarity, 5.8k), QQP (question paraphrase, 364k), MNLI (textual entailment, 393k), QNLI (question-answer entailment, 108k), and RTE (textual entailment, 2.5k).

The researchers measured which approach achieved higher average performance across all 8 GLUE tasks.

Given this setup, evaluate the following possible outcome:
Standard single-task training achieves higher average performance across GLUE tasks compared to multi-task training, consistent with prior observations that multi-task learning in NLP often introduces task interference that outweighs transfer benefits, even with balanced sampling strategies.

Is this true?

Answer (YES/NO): NO